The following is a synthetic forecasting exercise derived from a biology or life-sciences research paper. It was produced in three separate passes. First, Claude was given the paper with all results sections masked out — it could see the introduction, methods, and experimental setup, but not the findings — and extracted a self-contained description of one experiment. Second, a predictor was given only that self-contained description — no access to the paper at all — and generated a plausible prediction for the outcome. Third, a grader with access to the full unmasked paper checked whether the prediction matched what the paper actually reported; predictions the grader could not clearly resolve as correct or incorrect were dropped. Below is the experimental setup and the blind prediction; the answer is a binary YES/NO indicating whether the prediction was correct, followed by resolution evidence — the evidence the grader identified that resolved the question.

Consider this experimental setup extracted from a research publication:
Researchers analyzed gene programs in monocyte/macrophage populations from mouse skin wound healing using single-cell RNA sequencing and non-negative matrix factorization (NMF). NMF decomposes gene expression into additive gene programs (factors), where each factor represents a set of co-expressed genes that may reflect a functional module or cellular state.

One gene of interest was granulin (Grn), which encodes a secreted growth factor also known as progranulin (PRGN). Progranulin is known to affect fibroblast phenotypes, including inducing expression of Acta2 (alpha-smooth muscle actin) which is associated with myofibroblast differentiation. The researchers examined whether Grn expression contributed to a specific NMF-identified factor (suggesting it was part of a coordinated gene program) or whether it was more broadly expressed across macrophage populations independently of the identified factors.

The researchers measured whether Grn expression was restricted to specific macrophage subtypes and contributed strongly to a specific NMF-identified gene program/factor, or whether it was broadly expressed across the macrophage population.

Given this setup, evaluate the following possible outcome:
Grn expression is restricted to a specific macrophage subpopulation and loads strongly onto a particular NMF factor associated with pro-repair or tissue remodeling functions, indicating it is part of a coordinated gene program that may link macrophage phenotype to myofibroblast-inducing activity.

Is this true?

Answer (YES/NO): NO